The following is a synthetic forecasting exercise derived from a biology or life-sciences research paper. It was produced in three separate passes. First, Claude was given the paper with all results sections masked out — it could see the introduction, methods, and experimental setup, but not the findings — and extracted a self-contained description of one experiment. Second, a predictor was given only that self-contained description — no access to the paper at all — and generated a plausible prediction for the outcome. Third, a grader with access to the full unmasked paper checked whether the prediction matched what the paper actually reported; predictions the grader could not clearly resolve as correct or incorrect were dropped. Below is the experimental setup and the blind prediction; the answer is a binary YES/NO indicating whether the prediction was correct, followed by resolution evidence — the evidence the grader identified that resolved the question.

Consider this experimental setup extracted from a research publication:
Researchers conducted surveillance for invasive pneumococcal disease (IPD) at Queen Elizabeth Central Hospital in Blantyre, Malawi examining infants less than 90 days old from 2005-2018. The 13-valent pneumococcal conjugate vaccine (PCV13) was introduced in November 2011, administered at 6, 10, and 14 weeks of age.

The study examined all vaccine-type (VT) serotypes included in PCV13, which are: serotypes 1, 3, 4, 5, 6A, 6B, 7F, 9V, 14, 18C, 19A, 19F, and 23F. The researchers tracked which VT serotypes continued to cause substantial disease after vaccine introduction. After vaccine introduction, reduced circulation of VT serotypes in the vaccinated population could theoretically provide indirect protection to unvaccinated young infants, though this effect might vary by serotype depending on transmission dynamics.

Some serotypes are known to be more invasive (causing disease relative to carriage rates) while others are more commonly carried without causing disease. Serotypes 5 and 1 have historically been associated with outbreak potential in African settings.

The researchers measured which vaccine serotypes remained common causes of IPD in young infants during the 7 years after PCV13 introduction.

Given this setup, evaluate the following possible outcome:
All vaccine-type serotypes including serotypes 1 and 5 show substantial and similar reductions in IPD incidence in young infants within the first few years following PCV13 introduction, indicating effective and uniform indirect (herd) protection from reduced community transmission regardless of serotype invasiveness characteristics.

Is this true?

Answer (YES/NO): NO